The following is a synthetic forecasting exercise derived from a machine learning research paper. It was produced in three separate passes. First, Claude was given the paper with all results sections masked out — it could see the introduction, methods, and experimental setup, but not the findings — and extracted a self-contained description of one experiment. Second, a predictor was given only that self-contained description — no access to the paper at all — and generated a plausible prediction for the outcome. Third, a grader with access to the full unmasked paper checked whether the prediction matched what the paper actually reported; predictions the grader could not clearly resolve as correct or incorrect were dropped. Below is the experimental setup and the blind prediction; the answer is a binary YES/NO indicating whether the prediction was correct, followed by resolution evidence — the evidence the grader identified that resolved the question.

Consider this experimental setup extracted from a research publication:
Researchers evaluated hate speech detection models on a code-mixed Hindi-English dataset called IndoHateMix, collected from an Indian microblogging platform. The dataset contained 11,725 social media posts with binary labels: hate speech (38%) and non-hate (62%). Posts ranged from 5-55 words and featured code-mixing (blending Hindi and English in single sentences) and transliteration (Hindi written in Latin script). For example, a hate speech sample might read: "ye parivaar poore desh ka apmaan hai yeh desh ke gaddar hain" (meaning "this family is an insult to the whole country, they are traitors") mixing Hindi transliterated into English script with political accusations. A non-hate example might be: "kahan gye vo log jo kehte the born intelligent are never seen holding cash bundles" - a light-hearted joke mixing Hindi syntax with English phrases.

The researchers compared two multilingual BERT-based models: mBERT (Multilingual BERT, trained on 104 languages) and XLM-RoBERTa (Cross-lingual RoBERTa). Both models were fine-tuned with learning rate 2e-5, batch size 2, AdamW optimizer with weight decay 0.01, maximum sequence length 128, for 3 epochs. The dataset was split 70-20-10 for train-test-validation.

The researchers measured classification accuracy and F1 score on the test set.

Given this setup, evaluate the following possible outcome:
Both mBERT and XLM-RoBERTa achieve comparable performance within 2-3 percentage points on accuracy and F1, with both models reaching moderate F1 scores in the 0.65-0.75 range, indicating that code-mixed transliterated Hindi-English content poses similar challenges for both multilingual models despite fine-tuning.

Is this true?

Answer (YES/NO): NO